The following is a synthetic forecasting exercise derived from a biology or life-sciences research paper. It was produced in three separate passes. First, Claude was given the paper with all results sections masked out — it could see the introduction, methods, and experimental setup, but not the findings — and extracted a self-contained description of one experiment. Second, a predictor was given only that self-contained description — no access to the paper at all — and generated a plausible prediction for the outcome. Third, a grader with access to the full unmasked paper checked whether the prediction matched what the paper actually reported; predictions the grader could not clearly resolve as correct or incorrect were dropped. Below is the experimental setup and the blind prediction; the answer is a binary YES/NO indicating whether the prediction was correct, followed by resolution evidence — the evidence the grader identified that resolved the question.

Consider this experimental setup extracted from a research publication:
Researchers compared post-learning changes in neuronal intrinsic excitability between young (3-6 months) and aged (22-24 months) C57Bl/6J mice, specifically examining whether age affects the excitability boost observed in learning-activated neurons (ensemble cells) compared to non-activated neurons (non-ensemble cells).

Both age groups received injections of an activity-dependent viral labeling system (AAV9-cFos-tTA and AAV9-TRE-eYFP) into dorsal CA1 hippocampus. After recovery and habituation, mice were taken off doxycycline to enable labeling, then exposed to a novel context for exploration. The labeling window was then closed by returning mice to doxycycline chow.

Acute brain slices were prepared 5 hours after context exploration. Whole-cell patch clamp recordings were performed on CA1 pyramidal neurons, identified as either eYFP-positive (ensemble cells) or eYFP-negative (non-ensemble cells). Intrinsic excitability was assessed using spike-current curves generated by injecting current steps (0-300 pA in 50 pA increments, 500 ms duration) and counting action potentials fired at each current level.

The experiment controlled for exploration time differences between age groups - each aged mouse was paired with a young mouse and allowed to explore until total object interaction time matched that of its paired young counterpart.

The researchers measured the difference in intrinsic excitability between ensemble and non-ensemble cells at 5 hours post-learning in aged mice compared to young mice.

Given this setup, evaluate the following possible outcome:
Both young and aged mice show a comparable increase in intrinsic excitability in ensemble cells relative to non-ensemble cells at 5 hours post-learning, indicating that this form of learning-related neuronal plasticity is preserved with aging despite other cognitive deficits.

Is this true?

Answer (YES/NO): NO